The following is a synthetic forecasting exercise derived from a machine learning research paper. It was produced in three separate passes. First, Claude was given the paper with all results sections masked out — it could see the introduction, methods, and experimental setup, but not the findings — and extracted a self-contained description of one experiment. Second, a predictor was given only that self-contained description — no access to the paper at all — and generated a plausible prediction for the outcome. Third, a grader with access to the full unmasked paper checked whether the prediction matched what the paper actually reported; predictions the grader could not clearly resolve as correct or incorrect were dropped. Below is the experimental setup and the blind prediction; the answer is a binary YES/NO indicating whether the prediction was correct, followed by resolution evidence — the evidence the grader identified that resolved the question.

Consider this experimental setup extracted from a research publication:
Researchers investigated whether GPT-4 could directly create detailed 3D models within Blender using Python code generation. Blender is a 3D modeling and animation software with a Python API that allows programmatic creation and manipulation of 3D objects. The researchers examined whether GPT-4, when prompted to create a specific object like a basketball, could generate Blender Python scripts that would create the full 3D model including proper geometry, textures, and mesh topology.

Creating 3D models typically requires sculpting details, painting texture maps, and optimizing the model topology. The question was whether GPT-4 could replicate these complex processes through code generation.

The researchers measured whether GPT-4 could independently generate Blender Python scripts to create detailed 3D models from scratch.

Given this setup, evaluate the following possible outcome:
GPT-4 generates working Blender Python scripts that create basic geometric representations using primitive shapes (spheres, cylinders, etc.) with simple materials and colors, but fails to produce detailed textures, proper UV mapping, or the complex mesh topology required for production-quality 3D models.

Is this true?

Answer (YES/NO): NO